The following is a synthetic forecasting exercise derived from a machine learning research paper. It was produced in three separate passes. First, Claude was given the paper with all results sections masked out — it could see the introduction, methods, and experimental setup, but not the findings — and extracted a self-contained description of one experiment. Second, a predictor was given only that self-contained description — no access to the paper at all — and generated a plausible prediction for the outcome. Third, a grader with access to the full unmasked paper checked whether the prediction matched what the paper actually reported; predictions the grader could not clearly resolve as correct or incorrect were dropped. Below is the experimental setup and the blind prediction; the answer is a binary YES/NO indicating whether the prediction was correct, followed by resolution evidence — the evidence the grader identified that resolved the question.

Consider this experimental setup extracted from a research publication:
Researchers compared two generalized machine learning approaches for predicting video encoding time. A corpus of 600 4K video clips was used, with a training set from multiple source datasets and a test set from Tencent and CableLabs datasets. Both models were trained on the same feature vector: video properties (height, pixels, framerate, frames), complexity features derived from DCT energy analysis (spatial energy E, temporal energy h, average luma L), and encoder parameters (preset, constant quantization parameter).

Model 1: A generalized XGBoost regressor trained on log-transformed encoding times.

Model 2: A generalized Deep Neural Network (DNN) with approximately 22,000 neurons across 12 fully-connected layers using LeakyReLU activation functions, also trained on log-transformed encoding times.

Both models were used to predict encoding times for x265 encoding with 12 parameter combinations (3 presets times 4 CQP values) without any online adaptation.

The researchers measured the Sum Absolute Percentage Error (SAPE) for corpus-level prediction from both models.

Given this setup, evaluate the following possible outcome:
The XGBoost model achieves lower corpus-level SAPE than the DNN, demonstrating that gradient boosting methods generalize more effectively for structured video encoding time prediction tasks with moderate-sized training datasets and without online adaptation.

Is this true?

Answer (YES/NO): NO